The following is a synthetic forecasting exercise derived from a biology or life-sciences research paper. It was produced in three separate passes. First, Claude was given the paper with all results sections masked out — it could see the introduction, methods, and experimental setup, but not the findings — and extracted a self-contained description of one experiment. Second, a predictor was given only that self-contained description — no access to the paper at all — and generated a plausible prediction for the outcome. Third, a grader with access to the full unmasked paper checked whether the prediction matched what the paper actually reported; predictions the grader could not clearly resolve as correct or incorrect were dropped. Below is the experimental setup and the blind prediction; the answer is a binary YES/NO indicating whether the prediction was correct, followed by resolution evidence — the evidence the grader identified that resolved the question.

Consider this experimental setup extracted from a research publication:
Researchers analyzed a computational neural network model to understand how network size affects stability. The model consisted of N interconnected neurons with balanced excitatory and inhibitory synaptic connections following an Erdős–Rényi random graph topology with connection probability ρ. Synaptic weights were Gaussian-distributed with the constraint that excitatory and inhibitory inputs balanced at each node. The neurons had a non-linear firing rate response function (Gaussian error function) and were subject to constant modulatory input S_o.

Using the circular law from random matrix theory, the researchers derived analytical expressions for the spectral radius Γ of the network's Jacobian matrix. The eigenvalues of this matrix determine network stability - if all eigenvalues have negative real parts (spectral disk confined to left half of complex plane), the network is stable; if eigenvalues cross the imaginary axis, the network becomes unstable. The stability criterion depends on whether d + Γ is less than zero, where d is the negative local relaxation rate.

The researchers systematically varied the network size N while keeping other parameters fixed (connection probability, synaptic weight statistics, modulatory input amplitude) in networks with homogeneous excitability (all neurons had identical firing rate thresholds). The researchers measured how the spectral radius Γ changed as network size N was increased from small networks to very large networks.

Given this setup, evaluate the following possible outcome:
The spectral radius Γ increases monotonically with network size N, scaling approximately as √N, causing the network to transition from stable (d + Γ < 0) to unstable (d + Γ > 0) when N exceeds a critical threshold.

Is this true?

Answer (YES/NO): YES